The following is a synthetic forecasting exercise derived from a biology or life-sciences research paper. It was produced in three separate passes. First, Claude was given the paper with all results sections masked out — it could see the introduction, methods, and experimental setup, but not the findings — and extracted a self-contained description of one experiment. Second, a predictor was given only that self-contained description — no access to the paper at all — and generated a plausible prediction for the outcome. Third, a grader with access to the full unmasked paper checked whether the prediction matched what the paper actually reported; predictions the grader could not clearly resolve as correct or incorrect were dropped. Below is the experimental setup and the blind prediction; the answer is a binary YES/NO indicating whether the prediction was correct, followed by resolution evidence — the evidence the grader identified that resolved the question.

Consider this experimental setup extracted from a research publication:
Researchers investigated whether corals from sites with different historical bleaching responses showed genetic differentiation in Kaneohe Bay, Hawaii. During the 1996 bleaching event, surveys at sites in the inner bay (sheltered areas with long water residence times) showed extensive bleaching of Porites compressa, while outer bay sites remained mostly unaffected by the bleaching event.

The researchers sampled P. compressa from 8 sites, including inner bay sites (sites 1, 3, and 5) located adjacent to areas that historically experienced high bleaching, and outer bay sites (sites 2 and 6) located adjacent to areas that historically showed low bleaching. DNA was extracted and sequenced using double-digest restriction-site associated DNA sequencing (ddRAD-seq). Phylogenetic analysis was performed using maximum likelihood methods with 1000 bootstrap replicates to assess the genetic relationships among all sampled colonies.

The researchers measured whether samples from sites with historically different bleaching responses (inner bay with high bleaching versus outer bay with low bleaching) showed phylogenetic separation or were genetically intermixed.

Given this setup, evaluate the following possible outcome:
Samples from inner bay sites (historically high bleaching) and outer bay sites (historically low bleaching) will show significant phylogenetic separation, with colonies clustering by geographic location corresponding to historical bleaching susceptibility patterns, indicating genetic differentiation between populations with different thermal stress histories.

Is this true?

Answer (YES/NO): YES